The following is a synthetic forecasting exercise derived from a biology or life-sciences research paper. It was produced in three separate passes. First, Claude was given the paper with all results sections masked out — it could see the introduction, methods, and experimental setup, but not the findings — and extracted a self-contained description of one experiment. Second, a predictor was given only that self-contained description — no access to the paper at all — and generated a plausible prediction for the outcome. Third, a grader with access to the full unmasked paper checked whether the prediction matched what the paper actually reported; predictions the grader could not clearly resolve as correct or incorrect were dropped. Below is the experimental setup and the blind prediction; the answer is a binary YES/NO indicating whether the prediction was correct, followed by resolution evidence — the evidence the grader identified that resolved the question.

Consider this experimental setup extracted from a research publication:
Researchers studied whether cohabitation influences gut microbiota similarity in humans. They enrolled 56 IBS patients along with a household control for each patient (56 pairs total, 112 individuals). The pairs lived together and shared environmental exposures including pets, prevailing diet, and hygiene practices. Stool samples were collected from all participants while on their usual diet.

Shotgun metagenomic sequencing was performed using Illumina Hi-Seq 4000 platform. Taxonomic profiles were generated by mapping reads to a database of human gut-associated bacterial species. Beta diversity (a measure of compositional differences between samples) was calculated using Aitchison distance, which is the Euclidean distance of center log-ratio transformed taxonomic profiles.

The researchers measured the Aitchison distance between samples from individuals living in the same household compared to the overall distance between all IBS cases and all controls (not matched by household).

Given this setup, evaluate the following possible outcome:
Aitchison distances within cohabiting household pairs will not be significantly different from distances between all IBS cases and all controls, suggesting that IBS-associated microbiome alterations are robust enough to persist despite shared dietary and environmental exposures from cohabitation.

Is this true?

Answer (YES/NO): NO